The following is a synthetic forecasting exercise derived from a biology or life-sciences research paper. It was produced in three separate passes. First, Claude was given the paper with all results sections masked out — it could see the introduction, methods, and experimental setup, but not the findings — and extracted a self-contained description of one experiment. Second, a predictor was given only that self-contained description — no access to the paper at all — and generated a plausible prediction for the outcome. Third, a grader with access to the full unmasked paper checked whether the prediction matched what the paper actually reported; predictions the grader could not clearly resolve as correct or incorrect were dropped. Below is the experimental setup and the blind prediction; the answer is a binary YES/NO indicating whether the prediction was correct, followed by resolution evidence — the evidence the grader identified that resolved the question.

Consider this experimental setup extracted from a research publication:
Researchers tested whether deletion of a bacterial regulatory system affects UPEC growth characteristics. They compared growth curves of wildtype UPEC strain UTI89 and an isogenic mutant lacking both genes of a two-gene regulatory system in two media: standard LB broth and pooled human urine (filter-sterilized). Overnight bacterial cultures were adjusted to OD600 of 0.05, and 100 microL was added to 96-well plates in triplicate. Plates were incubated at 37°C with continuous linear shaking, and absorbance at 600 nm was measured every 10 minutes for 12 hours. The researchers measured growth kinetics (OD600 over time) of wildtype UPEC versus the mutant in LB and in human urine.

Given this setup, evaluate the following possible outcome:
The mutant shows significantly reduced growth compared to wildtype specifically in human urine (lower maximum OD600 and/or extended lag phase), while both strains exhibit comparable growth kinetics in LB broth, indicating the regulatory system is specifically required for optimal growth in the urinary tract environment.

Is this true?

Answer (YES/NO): NO